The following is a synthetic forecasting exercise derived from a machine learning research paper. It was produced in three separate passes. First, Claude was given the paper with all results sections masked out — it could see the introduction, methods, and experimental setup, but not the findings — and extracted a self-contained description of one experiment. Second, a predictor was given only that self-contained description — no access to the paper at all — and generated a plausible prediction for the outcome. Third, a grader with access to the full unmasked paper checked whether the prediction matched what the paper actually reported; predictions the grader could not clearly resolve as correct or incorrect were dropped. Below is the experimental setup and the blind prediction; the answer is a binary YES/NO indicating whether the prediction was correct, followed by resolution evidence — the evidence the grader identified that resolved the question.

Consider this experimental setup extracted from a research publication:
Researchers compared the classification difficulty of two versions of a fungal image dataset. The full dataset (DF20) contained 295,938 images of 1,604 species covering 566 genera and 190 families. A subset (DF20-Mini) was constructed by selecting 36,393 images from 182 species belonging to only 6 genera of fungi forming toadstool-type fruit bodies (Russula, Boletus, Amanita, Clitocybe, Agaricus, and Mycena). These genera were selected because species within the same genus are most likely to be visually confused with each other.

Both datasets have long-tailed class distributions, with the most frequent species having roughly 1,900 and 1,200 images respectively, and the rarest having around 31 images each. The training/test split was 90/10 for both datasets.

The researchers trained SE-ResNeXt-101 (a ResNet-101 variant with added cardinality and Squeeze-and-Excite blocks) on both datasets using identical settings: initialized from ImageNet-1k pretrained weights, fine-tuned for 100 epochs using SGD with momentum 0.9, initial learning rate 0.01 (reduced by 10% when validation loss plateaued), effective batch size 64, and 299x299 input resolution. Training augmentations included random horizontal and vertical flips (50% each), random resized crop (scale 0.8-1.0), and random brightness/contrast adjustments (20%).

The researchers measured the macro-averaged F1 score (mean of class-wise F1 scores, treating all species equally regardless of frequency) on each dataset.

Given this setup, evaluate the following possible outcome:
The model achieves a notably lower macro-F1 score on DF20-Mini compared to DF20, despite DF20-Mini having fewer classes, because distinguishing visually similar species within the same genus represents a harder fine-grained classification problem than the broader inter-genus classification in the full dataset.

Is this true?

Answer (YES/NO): YES